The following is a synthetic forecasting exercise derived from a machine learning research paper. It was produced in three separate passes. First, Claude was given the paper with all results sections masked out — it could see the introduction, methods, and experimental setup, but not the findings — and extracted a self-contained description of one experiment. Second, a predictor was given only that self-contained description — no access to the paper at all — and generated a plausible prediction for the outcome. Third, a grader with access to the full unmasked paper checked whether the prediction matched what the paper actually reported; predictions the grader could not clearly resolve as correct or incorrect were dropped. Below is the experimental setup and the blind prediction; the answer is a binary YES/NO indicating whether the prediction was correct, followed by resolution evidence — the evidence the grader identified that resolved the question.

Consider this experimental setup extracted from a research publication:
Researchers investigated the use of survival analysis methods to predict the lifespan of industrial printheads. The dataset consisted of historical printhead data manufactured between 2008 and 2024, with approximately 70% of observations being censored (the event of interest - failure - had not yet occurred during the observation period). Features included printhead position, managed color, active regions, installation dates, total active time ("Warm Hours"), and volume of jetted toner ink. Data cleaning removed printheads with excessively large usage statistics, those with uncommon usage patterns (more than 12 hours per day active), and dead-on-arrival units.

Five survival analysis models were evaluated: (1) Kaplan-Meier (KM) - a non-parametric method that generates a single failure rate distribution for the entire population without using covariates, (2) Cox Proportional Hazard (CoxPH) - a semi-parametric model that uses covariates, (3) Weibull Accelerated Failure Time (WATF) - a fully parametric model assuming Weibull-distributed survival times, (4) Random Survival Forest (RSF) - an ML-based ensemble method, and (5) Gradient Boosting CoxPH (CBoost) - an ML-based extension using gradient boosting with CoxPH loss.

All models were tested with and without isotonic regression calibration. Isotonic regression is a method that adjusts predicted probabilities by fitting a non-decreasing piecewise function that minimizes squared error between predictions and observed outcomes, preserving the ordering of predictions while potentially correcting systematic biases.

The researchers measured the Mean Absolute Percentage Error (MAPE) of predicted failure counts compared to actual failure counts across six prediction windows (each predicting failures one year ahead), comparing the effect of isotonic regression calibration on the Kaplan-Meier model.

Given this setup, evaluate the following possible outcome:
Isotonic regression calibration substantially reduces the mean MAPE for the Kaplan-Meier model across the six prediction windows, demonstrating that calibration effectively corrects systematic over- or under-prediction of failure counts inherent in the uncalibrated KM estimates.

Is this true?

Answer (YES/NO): YES